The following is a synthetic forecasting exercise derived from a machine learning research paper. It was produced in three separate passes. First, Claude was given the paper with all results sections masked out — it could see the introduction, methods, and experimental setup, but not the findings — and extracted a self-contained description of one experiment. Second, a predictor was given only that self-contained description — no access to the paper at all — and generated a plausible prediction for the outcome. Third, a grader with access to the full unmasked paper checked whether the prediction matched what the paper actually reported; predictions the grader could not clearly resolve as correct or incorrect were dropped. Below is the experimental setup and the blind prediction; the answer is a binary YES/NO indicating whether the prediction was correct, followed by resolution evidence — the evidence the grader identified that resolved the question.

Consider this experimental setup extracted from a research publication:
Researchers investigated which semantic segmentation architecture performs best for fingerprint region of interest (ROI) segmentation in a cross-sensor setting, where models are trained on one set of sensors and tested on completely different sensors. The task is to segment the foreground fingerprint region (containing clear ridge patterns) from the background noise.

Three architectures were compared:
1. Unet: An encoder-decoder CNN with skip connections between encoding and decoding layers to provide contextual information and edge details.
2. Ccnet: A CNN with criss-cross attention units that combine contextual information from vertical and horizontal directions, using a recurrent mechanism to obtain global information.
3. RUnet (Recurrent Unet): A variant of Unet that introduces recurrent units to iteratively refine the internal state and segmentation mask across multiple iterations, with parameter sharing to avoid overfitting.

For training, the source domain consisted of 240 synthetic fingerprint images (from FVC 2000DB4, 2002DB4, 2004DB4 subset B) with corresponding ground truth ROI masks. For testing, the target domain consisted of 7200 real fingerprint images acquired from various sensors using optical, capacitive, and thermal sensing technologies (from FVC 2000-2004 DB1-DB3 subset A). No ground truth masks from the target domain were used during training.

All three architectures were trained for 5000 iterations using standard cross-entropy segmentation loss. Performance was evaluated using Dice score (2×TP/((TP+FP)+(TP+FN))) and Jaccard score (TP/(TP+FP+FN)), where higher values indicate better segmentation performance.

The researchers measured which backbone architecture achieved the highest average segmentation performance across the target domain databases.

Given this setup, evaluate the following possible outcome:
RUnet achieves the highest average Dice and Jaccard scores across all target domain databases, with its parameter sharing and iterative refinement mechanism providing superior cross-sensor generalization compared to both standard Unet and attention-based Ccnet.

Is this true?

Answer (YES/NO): NO